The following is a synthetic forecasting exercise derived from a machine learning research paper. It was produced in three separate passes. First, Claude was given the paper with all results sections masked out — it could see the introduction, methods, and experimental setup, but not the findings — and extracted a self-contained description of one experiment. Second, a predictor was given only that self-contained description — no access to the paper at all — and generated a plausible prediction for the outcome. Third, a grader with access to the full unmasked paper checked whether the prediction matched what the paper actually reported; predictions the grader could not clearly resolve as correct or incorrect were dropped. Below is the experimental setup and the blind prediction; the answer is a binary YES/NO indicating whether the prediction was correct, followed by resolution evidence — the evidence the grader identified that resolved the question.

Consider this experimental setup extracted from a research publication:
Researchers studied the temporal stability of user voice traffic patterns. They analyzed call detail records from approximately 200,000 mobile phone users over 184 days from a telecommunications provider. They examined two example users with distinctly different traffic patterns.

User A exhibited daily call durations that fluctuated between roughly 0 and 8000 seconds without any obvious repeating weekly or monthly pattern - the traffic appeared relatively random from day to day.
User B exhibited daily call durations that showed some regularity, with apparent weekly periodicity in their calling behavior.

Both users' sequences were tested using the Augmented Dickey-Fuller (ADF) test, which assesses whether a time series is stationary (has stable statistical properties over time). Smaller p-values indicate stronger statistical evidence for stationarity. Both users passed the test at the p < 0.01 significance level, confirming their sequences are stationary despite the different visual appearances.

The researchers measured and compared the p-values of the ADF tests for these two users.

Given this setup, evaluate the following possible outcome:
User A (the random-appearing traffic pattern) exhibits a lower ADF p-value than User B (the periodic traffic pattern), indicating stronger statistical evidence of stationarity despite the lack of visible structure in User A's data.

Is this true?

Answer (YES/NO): YES